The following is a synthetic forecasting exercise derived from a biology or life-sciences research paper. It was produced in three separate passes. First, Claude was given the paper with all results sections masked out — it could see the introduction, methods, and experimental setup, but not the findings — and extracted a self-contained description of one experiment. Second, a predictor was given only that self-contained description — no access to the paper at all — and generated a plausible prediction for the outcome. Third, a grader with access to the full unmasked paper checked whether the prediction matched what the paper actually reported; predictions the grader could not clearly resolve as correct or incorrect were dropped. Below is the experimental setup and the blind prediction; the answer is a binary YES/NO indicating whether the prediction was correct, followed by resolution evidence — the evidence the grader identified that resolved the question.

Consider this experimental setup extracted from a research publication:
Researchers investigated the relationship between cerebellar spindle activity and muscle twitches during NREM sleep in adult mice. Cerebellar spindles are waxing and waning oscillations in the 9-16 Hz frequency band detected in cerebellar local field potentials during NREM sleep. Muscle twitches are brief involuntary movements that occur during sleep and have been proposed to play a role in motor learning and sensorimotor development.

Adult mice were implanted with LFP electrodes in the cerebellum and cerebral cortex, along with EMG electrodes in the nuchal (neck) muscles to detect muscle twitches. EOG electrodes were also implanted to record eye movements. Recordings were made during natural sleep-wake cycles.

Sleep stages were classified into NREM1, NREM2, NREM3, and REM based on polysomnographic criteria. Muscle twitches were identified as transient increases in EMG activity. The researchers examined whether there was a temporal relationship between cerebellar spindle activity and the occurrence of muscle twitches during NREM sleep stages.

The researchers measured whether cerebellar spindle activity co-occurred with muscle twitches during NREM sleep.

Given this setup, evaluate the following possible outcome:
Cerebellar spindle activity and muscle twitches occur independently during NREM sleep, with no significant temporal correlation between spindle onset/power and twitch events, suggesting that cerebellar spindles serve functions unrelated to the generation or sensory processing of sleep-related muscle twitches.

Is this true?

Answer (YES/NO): NO